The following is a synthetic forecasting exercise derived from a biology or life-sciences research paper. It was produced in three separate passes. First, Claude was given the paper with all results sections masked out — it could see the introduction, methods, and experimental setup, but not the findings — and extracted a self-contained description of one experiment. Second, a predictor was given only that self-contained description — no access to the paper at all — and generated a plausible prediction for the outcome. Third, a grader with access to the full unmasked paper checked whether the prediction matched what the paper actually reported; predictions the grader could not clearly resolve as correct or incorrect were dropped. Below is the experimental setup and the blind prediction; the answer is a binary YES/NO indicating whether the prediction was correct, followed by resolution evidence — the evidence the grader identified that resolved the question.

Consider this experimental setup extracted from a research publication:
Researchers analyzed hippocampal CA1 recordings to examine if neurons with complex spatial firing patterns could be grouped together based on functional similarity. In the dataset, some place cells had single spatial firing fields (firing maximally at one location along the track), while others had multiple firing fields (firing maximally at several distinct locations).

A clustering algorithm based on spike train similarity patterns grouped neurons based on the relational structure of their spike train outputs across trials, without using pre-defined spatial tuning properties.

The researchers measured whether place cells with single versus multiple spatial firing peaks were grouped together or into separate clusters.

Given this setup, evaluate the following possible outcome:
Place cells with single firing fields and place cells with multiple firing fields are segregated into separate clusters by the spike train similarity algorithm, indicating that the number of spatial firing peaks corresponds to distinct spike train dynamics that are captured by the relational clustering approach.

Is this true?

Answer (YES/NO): NO